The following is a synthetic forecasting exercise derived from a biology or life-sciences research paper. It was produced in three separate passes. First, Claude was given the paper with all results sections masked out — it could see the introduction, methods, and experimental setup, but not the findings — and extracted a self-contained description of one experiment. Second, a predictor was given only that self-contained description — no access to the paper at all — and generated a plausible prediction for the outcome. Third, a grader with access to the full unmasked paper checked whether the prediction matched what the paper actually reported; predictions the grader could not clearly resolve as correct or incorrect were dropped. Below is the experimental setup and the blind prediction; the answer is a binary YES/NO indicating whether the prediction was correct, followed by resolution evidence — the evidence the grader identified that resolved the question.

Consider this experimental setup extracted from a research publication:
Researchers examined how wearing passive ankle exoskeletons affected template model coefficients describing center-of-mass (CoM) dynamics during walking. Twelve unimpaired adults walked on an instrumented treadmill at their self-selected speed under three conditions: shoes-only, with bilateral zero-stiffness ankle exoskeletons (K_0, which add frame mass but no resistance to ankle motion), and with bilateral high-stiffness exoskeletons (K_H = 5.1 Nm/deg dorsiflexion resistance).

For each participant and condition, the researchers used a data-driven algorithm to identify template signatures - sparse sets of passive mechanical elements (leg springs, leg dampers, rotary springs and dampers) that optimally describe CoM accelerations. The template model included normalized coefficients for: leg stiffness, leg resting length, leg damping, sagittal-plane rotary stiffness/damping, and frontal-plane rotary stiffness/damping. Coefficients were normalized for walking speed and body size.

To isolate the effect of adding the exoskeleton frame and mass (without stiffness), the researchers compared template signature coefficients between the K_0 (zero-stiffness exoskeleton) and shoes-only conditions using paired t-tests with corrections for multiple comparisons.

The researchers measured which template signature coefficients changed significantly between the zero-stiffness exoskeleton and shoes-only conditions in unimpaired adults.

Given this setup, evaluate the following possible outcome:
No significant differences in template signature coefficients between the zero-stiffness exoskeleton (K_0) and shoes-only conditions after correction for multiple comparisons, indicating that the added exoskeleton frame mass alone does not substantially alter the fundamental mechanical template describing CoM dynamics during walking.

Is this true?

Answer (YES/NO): NO